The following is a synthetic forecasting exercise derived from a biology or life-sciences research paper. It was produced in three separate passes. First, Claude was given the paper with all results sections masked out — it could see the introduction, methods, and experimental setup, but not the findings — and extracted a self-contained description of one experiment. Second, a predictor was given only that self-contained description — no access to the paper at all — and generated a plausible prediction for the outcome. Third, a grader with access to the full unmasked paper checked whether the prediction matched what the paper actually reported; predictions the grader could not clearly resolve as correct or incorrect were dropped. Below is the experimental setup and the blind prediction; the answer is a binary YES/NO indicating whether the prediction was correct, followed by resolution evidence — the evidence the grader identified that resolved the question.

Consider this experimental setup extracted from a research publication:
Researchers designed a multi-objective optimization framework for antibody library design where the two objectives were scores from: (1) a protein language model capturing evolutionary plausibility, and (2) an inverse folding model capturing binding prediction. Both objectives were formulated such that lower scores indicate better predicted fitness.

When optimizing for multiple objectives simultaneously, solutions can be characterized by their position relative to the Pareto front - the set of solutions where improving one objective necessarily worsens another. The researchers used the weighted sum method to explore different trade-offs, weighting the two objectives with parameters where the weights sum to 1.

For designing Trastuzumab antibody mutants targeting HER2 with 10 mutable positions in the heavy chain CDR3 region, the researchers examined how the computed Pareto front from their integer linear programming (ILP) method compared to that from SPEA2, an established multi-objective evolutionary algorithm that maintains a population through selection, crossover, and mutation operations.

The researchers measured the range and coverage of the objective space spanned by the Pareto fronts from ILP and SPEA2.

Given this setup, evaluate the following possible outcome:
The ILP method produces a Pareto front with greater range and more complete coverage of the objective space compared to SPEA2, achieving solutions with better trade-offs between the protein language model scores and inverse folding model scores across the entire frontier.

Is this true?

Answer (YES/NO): NO